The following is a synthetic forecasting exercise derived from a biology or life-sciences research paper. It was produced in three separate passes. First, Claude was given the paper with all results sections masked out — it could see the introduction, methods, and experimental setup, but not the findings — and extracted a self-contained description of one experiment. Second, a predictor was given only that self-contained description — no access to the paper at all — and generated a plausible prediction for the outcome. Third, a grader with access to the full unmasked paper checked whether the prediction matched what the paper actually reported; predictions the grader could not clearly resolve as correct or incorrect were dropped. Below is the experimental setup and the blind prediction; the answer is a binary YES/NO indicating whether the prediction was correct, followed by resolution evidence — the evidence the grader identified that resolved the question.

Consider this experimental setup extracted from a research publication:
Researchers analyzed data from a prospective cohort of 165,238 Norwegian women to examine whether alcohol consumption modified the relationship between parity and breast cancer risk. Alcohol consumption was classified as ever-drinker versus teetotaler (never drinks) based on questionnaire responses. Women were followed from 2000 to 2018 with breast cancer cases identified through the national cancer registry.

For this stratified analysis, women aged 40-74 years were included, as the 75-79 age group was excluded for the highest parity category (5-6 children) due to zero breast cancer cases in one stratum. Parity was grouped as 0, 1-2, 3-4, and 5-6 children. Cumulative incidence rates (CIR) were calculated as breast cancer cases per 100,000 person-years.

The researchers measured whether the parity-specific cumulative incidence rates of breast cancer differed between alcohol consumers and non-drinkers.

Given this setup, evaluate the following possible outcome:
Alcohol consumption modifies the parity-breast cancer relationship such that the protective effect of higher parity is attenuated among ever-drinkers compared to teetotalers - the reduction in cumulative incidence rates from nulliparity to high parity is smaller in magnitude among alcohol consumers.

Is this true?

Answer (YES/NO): NO